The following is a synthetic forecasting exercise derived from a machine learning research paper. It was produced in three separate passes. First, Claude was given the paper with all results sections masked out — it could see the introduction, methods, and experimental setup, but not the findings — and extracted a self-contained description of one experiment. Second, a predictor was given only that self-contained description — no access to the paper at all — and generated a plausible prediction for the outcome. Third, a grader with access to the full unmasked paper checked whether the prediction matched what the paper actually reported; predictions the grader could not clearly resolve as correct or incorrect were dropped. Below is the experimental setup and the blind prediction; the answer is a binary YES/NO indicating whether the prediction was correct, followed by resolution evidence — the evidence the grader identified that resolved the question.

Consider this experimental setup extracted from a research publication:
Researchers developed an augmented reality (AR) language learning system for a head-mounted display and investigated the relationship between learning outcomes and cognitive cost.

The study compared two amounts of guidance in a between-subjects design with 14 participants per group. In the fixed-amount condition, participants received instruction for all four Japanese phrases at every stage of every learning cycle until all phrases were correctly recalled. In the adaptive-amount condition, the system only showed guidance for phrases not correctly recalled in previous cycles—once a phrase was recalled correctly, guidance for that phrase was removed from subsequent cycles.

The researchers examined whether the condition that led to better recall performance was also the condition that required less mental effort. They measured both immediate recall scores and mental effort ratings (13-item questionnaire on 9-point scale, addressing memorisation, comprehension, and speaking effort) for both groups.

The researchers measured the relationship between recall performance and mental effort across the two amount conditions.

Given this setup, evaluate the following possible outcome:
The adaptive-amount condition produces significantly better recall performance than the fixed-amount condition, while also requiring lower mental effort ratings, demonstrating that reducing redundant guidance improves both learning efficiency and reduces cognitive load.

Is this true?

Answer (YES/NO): NO